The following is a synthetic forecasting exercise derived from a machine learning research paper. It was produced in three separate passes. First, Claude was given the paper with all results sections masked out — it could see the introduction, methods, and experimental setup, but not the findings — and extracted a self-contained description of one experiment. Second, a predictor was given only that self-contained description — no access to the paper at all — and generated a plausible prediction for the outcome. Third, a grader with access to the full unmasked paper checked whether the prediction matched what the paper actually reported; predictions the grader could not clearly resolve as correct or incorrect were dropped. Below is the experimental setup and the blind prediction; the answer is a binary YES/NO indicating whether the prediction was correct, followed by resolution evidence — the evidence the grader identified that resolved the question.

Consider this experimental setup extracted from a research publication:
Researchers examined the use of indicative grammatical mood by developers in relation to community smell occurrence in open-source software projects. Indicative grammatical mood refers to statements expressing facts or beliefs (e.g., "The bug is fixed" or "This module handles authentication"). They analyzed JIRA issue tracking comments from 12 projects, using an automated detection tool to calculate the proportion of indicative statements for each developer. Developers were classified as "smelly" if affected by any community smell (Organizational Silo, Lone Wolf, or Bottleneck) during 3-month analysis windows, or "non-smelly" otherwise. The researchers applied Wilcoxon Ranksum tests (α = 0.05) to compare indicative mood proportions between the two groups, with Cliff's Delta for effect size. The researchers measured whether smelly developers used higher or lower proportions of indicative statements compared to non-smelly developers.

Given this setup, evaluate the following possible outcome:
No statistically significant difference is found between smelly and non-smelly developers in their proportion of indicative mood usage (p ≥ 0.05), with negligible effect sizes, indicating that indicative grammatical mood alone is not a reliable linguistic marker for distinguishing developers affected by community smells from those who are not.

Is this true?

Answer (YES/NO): NO